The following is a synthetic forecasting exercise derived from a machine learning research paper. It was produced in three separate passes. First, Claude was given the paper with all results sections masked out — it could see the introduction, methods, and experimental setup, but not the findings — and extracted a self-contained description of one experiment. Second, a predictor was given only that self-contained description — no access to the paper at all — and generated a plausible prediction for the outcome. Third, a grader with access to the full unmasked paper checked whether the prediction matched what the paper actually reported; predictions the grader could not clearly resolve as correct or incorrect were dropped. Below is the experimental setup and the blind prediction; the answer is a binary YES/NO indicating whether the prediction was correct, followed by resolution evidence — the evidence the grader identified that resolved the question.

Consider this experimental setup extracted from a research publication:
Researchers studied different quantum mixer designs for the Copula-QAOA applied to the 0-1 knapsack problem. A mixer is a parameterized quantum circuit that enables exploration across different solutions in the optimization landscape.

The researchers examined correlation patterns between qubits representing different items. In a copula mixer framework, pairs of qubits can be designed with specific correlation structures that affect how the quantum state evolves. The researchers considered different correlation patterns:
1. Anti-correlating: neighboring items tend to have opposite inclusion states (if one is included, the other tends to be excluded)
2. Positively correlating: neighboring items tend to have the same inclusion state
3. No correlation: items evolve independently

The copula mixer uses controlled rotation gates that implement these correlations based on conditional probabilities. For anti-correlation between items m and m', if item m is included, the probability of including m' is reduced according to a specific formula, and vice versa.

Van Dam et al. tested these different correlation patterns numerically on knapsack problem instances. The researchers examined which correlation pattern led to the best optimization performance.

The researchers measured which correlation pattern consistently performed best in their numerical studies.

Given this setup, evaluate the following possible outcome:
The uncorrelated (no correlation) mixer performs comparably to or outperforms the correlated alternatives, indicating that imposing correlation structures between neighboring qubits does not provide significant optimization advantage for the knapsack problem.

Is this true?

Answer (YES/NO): NO